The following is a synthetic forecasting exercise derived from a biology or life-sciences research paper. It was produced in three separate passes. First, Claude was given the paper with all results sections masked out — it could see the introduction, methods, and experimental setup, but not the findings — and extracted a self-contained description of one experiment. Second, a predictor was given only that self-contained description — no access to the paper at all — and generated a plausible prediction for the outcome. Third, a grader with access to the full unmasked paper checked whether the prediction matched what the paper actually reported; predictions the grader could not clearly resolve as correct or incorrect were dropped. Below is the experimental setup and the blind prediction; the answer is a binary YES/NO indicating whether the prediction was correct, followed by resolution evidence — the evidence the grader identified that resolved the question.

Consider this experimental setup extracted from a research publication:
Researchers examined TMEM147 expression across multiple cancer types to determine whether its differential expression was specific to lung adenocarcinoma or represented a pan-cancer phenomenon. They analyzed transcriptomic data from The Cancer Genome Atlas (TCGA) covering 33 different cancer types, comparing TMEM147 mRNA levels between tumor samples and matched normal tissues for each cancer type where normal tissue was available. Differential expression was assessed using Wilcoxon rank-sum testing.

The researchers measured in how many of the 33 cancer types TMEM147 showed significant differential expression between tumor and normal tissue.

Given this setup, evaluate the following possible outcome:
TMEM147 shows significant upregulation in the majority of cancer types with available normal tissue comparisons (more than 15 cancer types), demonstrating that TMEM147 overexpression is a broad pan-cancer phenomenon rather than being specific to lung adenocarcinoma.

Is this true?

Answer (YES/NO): YES